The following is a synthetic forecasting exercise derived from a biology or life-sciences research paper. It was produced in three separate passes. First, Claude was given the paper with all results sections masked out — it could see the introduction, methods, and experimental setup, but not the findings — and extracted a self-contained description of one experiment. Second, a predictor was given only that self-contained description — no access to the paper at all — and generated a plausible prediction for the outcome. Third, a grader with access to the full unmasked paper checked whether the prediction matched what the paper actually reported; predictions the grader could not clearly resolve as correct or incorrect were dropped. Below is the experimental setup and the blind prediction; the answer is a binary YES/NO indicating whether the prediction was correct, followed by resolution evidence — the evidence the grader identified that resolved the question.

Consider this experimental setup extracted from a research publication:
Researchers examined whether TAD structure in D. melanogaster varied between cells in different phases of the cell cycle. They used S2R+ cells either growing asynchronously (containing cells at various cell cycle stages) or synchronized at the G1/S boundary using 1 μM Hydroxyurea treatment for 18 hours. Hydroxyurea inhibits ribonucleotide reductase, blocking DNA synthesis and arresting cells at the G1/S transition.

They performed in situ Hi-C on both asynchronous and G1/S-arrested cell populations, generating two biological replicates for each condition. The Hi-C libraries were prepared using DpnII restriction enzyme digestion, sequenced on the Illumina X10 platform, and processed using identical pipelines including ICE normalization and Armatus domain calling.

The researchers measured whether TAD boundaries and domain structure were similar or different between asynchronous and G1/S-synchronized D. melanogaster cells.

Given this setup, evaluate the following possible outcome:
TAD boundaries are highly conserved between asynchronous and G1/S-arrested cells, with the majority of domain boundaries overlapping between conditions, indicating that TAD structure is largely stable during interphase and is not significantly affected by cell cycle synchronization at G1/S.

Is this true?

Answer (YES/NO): YES